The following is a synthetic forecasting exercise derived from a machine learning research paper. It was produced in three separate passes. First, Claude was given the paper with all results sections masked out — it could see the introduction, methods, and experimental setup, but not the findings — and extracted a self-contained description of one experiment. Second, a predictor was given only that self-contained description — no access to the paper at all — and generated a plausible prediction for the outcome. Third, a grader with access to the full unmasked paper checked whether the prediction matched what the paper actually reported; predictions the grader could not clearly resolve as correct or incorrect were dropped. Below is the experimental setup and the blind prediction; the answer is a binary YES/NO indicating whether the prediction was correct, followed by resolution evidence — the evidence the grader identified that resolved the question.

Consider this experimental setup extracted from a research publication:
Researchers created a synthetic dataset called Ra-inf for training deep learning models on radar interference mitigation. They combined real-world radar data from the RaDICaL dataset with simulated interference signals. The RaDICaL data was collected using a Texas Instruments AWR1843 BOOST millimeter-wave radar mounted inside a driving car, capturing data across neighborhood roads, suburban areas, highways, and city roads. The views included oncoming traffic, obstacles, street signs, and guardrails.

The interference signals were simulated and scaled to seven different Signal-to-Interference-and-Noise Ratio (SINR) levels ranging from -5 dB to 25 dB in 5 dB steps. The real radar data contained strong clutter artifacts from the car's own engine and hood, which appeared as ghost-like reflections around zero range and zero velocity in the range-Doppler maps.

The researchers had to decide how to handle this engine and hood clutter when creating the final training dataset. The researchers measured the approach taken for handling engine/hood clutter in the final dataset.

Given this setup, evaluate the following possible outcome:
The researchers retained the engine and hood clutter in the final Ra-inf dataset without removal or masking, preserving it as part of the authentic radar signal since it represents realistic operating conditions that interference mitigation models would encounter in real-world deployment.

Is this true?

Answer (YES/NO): NO